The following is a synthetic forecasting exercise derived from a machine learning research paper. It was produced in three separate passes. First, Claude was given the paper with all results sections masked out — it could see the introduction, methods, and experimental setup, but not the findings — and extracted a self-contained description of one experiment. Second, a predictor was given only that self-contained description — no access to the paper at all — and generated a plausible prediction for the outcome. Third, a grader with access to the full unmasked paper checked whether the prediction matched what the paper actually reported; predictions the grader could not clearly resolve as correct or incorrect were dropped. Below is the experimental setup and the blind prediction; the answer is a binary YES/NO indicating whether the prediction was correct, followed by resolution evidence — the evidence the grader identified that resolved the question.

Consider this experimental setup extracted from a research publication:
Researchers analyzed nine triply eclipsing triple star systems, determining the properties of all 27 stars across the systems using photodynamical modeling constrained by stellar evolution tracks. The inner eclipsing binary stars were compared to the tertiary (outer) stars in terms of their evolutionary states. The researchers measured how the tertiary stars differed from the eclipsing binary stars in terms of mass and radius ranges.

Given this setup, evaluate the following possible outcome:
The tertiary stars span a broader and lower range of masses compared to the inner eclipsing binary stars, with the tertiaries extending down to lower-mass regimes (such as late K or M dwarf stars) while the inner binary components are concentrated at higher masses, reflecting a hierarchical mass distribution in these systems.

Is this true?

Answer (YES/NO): NO